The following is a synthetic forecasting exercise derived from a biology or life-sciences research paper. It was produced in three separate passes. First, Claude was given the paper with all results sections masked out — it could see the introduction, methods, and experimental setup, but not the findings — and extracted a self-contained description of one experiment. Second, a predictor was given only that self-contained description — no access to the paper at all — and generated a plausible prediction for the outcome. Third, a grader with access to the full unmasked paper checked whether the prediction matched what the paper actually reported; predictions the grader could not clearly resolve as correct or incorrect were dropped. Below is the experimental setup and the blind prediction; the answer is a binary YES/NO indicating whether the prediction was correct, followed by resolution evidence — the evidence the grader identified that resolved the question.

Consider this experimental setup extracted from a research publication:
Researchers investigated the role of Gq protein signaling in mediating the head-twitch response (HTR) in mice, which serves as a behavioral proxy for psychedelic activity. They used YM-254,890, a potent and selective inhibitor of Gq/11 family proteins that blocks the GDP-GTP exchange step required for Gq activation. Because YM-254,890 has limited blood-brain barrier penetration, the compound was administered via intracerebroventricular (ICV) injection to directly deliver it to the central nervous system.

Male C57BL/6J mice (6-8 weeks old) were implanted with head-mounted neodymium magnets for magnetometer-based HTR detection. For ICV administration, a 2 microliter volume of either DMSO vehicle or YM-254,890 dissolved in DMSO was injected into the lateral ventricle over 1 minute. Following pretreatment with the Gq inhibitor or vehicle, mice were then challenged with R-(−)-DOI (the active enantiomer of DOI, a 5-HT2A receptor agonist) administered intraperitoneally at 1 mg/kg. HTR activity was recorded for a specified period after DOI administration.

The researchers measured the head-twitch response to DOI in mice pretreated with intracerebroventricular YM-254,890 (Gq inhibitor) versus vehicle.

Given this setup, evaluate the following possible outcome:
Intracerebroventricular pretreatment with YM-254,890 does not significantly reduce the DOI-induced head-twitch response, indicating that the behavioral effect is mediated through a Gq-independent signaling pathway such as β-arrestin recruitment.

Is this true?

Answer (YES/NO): NO